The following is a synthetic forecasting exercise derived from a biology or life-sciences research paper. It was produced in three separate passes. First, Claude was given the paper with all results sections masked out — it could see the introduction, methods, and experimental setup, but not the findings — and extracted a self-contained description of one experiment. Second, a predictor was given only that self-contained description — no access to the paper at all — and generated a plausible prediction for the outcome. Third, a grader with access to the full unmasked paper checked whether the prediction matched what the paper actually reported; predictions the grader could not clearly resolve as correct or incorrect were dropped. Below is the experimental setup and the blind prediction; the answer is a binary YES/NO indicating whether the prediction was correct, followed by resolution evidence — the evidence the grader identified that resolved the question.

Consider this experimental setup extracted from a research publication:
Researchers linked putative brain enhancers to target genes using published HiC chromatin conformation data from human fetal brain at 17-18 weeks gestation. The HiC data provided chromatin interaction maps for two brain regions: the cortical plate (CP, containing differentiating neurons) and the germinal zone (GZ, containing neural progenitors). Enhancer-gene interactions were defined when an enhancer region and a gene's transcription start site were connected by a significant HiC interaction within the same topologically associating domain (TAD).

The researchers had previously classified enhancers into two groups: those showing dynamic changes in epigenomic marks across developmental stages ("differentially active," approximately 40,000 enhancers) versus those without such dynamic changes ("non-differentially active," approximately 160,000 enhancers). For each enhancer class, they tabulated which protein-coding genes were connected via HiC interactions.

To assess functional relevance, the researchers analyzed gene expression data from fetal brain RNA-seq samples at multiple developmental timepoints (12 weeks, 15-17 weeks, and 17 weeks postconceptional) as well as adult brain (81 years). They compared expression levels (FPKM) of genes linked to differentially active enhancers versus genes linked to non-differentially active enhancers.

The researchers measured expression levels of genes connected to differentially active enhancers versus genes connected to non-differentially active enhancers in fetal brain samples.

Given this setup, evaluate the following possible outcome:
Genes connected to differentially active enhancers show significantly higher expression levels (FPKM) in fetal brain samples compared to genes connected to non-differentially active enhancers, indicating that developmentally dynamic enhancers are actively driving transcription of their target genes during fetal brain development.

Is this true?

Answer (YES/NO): YES